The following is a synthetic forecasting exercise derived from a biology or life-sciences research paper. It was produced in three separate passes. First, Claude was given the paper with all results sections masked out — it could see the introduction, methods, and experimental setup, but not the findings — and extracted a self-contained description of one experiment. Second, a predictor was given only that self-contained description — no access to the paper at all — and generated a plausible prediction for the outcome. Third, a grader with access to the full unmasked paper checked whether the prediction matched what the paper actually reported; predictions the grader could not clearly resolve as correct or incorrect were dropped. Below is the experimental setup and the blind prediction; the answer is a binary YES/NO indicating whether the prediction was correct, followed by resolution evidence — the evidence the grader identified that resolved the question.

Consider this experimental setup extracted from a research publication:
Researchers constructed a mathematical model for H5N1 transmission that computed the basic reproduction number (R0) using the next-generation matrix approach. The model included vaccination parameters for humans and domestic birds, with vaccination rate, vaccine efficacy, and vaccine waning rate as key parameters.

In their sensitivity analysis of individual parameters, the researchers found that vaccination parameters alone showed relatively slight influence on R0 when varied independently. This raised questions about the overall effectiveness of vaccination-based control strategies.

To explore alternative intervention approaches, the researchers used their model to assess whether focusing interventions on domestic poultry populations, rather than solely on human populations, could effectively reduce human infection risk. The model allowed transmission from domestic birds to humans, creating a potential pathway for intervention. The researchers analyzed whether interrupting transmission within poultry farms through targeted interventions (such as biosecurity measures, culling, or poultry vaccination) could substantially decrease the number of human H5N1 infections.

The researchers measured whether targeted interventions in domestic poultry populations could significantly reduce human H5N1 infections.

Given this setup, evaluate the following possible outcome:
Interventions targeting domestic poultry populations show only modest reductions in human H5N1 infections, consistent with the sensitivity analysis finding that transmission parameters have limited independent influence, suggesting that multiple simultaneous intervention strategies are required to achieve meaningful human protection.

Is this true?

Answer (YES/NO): NO